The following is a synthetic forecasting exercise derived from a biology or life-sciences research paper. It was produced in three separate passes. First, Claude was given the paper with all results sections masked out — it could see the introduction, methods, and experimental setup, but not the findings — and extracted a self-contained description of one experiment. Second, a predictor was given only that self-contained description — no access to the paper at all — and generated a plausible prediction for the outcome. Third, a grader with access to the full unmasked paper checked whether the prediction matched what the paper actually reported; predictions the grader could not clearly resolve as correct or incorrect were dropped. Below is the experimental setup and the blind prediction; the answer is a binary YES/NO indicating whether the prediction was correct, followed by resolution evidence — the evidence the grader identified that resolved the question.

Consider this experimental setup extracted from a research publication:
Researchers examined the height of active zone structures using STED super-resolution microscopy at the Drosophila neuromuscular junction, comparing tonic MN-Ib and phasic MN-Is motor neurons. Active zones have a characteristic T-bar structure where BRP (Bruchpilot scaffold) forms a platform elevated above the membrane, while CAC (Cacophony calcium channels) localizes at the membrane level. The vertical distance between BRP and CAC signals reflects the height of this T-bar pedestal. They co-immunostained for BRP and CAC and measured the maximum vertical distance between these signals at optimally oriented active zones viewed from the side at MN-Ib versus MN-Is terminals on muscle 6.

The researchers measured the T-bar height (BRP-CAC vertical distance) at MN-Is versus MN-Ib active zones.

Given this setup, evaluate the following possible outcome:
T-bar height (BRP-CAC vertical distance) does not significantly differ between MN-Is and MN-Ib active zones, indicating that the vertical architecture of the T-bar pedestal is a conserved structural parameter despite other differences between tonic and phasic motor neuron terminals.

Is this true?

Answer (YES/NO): NO